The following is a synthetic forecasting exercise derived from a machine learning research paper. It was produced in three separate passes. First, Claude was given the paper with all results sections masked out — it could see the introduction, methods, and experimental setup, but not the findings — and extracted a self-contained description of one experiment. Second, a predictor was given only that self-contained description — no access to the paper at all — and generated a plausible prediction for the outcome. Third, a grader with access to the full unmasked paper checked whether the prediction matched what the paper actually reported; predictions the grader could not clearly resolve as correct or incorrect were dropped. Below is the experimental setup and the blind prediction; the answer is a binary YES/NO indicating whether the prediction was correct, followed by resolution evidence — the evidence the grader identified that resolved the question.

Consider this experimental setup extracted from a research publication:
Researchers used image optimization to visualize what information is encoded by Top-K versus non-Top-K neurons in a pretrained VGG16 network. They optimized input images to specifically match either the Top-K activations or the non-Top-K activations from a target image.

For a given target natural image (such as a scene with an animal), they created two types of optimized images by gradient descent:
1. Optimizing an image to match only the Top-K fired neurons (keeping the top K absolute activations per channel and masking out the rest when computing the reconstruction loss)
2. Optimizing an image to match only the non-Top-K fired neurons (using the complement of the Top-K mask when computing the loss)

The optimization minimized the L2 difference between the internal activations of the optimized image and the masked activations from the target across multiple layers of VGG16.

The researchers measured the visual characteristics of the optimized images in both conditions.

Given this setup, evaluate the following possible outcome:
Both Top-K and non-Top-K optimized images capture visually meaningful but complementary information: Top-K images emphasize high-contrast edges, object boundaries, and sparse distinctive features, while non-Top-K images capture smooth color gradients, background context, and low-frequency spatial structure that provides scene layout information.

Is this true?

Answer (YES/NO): NO